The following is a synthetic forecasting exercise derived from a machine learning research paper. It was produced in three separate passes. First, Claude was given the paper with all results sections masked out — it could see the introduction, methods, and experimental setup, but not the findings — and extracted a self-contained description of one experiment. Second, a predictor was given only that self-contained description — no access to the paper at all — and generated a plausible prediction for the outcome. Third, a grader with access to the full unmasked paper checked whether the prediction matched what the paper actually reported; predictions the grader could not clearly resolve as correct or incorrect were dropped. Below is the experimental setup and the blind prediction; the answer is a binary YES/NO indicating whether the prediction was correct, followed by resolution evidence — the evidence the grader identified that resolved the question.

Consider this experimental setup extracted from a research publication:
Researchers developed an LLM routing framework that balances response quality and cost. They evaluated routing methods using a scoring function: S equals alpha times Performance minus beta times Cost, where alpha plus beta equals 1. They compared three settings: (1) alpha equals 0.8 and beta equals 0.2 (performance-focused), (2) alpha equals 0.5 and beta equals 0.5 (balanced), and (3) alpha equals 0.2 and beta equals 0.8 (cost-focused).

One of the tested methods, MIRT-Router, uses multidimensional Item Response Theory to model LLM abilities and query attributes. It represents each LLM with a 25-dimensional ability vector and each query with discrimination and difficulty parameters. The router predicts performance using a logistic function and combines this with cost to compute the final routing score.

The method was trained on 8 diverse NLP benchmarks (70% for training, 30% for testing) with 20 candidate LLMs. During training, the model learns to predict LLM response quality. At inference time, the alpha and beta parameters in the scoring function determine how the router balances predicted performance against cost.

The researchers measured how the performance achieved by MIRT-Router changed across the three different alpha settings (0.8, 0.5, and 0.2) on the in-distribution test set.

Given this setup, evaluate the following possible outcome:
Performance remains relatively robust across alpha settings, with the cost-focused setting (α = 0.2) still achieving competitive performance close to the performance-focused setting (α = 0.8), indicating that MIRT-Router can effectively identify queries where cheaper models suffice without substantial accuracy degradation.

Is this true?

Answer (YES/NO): YES